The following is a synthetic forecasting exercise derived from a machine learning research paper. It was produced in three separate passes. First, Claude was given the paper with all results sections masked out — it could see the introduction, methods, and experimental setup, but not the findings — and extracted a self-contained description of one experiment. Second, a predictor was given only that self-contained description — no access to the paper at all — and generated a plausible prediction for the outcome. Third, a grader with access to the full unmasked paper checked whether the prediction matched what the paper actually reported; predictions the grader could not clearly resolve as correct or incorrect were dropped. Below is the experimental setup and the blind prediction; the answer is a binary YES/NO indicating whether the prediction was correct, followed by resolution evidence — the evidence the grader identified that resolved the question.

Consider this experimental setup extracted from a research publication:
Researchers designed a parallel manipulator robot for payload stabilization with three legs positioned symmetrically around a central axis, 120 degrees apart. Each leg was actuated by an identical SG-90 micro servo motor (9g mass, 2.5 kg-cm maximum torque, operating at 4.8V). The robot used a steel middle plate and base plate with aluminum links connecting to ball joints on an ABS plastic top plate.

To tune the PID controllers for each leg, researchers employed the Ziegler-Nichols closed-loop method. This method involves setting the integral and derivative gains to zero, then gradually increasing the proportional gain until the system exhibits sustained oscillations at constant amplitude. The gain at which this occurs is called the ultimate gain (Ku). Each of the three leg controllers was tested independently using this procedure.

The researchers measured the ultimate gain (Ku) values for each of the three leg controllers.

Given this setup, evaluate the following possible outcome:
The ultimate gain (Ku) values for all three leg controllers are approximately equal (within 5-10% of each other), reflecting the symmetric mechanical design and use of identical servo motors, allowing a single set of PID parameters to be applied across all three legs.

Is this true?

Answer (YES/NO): NO